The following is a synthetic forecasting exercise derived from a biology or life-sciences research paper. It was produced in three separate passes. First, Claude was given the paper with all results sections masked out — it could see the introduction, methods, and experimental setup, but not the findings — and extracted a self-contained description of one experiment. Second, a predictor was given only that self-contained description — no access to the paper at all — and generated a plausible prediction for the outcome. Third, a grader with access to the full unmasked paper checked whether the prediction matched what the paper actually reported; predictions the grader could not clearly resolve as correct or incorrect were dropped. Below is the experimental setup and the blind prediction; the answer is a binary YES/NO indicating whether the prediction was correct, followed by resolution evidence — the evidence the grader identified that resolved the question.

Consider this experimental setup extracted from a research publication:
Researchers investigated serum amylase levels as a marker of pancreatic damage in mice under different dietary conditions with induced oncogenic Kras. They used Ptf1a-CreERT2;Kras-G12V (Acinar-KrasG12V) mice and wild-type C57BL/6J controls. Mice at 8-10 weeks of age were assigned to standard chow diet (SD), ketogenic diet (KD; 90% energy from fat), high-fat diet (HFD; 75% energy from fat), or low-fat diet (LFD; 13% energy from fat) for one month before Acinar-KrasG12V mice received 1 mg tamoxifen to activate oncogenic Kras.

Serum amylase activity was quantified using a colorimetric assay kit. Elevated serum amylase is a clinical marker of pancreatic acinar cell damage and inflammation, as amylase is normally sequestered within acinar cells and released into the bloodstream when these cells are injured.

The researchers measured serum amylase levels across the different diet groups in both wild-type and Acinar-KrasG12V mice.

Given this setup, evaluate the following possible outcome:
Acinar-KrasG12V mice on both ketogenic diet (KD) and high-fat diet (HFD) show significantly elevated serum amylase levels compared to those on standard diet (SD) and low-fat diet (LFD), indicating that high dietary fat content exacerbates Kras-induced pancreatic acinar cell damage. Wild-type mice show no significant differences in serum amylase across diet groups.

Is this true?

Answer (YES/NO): NO